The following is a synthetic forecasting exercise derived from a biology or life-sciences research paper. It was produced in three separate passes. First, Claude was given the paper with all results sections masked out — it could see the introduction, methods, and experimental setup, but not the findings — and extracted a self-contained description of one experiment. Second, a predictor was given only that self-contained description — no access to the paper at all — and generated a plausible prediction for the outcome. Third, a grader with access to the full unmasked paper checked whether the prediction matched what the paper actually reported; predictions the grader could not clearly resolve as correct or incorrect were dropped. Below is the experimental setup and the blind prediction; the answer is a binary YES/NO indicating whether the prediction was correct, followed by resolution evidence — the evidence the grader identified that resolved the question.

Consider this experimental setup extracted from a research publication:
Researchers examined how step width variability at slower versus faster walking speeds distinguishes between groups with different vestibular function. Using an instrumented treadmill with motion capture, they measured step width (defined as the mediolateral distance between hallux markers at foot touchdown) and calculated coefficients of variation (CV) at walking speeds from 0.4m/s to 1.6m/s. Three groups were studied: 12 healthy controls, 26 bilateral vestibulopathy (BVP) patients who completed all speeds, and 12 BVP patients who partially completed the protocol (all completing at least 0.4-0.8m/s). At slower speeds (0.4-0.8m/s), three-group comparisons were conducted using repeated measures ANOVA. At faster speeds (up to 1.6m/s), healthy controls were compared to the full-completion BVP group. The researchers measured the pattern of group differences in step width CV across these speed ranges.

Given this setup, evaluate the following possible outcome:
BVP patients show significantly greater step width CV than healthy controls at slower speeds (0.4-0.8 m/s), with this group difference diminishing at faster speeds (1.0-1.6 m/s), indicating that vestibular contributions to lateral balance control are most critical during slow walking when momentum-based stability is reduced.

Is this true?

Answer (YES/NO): NO